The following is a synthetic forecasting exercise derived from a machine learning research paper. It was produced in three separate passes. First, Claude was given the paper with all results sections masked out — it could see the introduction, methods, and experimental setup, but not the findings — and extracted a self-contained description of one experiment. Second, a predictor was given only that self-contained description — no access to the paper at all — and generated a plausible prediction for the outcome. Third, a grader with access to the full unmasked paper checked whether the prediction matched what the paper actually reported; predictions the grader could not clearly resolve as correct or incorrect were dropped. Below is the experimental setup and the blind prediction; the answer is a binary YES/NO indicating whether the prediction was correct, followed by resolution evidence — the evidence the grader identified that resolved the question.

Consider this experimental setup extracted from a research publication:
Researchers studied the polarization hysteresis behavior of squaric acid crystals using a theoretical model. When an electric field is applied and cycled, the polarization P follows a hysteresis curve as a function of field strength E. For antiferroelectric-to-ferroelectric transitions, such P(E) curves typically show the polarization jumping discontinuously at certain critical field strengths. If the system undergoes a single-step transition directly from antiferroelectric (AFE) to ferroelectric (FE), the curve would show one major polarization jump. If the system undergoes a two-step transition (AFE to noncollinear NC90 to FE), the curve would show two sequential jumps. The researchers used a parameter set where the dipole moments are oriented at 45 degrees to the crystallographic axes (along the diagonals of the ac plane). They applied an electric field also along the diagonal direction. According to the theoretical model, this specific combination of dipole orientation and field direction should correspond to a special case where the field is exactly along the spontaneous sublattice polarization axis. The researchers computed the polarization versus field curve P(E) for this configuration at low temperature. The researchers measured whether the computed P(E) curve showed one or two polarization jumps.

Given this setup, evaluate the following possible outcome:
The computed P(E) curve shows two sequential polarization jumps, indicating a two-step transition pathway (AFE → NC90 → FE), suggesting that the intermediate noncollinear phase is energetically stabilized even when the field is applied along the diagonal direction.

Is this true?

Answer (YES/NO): NO